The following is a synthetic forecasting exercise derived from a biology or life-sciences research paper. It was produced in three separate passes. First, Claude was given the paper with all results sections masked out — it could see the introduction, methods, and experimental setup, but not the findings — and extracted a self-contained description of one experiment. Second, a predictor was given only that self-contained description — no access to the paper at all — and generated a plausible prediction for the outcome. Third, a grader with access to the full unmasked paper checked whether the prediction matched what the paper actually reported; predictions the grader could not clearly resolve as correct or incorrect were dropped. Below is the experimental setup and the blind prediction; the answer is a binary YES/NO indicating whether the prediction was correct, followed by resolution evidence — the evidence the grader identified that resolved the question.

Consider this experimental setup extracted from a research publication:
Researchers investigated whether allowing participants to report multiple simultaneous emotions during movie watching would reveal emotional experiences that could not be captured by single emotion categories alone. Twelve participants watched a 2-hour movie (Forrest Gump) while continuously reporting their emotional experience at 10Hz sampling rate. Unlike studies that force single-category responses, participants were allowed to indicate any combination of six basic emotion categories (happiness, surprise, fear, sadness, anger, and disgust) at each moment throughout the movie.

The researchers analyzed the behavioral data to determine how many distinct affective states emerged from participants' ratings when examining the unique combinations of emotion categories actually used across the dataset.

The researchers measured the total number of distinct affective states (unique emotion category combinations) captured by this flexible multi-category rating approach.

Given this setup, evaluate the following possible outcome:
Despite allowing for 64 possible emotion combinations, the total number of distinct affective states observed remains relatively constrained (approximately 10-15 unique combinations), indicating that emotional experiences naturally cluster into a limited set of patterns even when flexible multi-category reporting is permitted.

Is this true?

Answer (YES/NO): YES